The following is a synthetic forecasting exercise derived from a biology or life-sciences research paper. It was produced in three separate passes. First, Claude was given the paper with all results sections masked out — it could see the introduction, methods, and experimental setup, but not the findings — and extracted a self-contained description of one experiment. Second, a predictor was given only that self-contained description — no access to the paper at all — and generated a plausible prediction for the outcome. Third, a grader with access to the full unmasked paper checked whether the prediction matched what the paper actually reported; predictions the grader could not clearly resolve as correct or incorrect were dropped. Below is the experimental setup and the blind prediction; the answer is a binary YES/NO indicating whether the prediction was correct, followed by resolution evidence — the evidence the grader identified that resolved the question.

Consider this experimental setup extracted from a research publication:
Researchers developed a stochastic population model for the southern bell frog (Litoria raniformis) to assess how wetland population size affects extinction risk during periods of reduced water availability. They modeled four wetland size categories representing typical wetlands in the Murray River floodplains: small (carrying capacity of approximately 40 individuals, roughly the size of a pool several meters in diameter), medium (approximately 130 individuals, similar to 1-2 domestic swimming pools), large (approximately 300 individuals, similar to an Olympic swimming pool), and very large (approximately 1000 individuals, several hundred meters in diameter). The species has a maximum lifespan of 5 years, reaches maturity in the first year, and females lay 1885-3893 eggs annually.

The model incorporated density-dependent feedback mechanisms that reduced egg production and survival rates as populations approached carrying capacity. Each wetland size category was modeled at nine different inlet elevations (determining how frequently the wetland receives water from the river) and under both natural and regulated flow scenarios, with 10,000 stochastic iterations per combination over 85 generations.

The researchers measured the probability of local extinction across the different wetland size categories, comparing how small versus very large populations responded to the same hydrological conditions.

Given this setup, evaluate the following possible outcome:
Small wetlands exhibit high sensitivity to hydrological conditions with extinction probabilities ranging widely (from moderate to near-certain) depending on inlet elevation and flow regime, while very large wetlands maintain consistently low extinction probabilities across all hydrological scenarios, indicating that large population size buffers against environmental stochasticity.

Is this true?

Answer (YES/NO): NO